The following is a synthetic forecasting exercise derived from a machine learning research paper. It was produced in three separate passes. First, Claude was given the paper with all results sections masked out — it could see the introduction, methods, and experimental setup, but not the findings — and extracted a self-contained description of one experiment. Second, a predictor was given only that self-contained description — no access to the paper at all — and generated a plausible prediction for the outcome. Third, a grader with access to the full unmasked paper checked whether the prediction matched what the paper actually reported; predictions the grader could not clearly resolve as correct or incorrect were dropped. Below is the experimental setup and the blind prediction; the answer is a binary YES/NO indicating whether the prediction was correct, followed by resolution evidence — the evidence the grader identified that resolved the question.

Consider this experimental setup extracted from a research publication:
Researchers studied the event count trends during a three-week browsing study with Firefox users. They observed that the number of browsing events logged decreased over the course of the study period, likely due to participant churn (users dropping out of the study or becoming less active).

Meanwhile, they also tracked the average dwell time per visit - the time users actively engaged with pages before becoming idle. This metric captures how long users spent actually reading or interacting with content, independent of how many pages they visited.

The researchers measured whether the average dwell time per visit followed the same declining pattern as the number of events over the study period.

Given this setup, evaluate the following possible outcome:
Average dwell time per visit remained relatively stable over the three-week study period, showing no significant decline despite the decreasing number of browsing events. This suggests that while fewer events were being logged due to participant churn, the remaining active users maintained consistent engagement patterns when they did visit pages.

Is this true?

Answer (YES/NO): YES